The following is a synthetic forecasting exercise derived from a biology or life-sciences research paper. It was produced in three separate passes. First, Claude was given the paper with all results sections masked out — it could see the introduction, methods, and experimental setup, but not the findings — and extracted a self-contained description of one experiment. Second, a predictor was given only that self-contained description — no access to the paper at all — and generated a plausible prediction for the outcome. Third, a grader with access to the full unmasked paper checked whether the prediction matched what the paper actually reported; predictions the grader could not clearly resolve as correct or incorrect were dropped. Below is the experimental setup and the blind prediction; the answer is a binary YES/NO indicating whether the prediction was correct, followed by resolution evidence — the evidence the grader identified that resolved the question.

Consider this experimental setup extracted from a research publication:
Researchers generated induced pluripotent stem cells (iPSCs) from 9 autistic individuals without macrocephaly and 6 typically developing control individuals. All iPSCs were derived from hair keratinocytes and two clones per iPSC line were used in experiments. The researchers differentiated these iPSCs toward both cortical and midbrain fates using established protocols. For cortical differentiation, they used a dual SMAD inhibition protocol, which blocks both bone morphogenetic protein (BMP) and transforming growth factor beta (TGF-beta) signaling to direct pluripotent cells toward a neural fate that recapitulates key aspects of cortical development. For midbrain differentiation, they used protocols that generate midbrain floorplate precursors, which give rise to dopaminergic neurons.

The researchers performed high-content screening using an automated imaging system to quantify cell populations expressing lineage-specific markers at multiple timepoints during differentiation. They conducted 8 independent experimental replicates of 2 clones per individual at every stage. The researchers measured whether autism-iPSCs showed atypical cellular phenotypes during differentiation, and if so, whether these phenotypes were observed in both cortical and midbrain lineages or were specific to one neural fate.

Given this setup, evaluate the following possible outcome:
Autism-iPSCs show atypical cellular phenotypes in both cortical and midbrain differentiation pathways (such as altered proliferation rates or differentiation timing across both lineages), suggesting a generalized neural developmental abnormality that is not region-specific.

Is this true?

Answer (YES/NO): NO